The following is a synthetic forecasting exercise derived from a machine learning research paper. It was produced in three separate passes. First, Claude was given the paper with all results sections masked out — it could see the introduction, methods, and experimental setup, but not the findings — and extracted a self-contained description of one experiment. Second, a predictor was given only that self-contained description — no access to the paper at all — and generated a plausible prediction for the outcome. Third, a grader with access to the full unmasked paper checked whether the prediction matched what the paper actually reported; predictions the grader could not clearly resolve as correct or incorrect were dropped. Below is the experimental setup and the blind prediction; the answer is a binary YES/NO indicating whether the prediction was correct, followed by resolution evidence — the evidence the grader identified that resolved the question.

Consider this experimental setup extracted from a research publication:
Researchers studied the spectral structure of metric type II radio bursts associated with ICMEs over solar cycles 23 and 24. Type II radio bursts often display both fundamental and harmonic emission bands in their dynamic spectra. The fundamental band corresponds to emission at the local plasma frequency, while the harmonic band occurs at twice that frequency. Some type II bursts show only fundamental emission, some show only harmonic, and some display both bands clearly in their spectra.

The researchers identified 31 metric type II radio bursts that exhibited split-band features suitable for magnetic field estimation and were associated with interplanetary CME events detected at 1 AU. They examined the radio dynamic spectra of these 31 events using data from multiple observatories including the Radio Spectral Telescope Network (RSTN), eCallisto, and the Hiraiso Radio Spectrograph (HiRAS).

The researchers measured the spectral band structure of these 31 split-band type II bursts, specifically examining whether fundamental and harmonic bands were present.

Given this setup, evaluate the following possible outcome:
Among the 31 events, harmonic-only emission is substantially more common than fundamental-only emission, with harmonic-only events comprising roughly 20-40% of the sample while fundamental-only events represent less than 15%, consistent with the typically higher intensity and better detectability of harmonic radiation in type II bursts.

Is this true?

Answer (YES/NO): NO